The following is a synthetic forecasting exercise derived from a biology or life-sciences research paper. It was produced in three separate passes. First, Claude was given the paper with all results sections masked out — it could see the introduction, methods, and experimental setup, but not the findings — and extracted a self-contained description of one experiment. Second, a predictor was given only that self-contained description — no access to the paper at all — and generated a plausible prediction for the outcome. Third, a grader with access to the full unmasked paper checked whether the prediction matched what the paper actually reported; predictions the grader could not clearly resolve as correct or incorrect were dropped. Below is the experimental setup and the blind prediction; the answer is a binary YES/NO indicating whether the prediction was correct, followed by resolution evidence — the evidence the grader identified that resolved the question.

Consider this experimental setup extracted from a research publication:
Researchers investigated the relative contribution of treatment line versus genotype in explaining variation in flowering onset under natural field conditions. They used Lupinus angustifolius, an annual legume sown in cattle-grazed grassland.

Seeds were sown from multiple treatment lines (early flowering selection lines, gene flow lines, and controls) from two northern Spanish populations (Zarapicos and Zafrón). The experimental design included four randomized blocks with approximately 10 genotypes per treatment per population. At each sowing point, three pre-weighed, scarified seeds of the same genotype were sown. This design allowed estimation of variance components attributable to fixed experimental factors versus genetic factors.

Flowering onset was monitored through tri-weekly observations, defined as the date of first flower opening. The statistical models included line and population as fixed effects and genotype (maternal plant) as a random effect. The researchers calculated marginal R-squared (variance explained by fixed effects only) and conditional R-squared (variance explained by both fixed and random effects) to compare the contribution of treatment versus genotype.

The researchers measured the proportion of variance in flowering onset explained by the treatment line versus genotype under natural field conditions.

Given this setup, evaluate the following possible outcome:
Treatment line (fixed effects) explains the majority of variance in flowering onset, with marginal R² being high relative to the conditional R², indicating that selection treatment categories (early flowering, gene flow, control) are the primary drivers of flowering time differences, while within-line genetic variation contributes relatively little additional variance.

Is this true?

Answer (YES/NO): NO